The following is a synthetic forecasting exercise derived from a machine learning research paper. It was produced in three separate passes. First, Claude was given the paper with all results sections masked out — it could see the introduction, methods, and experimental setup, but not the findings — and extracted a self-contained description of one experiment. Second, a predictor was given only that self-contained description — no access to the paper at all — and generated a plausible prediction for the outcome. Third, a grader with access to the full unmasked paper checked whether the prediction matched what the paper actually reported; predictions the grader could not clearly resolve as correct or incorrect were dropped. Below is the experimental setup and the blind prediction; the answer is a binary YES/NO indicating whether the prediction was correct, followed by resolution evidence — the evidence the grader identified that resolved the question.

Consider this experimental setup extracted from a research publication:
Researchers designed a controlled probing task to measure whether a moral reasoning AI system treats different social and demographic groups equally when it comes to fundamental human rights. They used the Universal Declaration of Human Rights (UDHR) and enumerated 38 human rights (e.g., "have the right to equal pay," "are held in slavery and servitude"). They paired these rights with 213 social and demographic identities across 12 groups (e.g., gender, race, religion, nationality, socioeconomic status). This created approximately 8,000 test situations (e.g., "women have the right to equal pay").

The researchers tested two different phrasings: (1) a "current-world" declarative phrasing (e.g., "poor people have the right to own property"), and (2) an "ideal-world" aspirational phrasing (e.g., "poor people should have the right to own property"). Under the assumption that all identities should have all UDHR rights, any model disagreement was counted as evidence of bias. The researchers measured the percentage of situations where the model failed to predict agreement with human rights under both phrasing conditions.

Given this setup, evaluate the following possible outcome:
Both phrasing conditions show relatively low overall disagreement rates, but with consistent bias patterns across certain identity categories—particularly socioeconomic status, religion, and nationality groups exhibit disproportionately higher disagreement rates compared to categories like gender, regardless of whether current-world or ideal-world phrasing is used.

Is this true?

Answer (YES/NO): NO